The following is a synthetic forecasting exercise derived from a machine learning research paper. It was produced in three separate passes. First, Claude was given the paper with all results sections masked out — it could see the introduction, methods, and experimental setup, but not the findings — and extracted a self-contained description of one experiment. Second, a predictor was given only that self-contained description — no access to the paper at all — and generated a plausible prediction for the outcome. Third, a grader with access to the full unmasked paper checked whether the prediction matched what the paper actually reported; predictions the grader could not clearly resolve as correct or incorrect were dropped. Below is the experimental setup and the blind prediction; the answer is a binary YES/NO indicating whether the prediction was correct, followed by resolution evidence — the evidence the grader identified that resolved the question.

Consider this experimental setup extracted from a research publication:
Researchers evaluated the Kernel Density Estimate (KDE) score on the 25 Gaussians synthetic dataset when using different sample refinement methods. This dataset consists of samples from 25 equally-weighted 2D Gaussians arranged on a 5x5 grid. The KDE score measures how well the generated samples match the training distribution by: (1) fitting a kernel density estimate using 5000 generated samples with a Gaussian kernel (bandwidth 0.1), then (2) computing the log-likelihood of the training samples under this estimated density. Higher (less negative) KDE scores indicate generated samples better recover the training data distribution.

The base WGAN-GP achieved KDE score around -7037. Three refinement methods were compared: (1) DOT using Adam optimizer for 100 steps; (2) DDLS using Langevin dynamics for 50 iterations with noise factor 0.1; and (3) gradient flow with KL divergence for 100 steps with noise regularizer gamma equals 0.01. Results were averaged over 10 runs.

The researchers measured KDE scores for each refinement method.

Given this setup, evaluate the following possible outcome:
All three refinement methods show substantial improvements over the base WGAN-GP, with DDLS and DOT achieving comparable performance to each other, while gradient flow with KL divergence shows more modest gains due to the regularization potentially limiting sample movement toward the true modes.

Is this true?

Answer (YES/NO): NO